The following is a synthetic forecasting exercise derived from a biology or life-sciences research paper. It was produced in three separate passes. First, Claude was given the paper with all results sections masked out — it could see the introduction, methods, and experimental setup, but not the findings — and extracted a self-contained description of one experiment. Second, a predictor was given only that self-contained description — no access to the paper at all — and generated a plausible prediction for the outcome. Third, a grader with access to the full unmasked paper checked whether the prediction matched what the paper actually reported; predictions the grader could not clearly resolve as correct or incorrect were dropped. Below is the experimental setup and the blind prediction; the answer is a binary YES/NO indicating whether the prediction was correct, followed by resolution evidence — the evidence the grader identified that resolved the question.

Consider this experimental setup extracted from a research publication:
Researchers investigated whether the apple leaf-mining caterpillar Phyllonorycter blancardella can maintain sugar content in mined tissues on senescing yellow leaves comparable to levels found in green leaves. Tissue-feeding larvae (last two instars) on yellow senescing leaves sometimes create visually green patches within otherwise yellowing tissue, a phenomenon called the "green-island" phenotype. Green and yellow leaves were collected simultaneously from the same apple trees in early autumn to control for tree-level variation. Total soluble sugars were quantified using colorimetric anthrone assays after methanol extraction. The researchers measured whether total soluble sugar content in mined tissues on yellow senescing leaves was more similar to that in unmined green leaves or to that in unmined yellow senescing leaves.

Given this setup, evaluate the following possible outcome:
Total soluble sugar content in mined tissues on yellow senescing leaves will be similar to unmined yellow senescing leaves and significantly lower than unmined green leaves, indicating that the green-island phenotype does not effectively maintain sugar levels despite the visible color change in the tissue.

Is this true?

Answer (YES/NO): NO